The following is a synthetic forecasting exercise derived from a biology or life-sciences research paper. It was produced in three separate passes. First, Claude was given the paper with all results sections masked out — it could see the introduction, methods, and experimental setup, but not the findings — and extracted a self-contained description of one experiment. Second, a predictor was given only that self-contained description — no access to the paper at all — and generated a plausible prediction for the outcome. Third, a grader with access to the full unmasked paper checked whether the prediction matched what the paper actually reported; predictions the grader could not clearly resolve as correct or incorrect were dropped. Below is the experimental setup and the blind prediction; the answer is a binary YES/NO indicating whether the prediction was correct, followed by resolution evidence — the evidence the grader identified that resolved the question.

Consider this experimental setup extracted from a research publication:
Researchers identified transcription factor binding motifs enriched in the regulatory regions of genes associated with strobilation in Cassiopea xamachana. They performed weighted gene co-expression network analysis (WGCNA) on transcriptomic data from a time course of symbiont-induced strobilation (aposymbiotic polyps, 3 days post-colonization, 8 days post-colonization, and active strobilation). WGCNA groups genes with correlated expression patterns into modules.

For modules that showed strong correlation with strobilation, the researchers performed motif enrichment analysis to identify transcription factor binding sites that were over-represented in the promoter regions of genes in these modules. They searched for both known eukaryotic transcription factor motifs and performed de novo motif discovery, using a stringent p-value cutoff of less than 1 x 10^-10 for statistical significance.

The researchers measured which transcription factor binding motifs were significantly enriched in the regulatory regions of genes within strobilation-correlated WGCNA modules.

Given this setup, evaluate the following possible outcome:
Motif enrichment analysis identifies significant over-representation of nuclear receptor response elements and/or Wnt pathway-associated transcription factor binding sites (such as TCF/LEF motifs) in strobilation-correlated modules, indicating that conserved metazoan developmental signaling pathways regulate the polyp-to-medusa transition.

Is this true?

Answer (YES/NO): YES